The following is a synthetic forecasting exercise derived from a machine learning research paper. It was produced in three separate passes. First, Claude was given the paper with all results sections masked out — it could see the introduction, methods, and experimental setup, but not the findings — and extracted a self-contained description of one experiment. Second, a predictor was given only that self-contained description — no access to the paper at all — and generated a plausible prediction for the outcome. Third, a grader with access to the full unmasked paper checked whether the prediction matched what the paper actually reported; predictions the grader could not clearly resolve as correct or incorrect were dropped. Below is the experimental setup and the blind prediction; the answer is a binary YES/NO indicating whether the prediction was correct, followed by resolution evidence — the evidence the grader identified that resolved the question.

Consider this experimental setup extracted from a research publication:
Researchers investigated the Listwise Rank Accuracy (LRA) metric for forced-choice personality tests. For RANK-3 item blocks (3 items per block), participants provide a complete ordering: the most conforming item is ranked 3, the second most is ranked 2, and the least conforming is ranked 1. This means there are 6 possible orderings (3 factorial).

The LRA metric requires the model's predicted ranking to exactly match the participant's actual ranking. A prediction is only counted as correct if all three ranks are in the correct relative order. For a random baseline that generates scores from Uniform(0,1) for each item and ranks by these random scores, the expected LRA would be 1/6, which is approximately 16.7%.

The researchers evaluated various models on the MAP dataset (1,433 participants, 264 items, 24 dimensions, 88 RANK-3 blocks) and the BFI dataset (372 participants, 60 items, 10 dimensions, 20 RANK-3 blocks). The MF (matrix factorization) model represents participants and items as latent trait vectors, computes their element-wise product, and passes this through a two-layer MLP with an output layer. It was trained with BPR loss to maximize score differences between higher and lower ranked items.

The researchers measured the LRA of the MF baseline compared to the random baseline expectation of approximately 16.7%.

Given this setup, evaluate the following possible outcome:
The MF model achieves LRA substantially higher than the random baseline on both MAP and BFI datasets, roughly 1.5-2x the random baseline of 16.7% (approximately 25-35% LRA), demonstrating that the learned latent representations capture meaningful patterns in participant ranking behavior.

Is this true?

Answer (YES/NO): YES